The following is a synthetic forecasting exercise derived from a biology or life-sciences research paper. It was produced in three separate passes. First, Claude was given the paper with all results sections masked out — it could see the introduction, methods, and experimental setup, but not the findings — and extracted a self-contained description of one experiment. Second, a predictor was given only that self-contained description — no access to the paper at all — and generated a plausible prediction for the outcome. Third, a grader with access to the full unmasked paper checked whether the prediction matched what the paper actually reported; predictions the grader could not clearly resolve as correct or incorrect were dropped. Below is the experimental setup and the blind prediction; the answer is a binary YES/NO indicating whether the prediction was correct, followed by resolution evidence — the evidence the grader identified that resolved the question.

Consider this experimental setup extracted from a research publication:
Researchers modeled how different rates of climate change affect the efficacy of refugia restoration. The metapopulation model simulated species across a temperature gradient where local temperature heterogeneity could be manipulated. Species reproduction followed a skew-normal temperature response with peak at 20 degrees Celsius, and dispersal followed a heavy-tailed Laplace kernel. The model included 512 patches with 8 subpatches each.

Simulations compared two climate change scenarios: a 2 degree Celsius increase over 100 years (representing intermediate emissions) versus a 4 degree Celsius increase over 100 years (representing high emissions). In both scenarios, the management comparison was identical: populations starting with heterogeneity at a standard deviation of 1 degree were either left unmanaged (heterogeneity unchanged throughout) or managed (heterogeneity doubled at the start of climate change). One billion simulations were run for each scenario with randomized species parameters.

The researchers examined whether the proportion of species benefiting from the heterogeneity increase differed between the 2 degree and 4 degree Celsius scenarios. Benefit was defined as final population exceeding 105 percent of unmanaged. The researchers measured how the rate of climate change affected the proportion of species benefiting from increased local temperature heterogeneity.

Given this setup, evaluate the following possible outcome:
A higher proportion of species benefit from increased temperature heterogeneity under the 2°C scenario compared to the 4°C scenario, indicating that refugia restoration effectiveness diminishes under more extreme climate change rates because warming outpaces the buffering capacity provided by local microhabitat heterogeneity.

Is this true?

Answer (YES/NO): NO